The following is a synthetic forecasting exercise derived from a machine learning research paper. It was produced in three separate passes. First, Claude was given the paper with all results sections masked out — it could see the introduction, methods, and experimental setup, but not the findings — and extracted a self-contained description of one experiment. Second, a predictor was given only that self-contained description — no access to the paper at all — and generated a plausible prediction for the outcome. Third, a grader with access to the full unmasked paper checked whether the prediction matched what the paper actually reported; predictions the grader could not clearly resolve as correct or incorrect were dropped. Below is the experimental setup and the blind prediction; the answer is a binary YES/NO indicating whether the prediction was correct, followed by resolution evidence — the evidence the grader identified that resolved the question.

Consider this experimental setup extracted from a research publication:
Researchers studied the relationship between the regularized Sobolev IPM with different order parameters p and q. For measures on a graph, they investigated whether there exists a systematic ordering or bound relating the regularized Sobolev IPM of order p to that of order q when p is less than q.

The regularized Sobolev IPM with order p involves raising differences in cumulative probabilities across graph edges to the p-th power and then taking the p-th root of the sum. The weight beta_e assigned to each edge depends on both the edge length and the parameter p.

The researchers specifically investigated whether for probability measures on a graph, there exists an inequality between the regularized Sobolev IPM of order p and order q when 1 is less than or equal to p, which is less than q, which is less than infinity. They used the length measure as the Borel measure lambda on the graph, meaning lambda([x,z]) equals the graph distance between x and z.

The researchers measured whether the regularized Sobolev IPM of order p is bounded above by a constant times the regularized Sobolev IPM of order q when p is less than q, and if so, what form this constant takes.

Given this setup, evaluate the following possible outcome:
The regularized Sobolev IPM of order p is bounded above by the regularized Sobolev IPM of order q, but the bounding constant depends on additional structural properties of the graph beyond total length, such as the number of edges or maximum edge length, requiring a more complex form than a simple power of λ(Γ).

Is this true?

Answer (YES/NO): NO